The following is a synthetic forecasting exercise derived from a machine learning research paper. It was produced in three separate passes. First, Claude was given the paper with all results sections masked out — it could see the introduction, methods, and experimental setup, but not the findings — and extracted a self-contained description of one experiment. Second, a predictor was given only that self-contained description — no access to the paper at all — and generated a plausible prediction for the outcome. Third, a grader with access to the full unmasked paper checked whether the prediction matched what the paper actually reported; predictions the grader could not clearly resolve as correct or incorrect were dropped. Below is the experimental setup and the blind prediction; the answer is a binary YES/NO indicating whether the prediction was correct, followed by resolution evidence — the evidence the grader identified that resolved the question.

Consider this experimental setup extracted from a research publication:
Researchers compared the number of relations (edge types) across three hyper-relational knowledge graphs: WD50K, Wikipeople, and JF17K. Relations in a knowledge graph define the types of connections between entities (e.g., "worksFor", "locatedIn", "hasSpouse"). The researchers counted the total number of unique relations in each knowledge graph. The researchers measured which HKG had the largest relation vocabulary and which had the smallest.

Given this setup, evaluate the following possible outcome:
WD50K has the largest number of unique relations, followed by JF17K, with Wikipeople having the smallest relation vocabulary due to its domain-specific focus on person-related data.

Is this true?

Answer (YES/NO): NO